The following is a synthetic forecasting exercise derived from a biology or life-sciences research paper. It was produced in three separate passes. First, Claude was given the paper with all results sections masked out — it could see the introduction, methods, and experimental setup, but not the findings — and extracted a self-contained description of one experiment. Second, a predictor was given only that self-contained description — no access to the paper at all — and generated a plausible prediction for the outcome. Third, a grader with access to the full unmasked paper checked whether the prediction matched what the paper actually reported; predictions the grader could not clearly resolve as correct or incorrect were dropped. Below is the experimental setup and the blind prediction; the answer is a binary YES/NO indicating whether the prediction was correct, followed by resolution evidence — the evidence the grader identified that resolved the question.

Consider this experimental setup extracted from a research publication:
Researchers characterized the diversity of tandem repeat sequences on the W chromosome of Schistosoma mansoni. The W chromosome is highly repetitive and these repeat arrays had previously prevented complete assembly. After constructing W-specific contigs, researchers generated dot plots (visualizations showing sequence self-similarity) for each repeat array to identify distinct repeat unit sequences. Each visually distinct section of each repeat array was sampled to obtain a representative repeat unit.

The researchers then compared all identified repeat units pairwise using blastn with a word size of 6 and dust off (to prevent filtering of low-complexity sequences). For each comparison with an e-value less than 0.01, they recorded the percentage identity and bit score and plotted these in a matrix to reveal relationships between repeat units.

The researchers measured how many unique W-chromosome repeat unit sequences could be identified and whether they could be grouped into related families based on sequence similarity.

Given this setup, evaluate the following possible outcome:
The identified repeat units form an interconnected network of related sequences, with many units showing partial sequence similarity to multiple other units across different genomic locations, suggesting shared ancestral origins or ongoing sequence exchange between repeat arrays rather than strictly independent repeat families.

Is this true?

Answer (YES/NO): NO